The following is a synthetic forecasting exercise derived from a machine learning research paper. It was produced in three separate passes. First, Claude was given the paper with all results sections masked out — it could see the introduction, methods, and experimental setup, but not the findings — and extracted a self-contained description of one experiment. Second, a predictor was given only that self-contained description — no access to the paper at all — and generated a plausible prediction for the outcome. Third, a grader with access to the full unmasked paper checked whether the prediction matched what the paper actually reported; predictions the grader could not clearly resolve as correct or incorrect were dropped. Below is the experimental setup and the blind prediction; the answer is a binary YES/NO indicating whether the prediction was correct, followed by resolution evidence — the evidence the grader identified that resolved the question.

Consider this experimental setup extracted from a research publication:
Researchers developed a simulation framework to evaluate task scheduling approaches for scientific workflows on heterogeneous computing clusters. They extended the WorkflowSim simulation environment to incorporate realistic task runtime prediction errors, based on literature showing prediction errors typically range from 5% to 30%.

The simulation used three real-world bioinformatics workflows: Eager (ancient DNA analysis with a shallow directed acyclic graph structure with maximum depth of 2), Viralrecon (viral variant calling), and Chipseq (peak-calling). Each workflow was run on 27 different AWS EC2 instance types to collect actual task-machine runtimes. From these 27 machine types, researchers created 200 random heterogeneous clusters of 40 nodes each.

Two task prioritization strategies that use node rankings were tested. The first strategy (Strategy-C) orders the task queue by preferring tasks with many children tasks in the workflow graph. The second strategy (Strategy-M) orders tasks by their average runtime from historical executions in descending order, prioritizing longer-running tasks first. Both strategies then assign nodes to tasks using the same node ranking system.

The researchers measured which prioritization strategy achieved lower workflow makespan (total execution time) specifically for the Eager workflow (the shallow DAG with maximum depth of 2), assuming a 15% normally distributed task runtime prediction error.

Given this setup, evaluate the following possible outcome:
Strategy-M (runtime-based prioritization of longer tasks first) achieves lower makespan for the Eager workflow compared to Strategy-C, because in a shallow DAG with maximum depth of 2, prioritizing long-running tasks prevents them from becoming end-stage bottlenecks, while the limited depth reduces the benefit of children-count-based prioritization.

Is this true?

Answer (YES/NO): YES